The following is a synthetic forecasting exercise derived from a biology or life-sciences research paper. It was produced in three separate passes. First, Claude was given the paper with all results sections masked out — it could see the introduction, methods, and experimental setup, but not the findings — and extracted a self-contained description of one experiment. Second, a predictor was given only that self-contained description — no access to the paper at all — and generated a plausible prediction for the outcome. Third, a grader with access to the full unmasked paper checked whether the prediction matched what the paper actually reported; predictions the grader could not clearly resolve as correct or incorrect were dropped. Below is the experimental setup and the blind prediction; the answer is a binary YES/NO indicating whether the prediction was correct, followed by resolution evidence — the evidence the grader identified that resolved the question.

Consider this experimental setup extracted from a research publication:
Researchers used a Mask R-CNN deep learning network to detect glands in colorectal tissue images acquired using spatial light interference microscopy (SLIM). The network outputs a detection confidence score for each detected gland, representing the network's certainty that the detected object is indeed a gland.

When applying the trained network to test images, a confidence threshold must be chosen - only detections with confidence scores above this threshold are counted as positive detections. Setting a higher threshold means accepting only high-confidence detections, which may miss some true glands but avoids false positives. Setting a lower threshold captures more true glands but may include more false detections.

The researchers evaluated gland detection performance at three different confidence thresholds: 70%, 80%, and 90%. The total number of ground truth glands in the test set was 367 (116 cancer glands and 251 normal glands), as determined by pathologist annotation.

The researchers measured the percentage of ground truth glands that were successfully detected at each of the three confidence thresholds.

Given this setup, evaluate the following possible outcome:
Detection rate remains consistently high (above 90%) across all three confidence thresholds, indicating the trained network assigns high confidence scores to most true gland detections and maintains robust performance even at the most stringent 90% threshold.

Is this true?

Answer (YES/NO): YES